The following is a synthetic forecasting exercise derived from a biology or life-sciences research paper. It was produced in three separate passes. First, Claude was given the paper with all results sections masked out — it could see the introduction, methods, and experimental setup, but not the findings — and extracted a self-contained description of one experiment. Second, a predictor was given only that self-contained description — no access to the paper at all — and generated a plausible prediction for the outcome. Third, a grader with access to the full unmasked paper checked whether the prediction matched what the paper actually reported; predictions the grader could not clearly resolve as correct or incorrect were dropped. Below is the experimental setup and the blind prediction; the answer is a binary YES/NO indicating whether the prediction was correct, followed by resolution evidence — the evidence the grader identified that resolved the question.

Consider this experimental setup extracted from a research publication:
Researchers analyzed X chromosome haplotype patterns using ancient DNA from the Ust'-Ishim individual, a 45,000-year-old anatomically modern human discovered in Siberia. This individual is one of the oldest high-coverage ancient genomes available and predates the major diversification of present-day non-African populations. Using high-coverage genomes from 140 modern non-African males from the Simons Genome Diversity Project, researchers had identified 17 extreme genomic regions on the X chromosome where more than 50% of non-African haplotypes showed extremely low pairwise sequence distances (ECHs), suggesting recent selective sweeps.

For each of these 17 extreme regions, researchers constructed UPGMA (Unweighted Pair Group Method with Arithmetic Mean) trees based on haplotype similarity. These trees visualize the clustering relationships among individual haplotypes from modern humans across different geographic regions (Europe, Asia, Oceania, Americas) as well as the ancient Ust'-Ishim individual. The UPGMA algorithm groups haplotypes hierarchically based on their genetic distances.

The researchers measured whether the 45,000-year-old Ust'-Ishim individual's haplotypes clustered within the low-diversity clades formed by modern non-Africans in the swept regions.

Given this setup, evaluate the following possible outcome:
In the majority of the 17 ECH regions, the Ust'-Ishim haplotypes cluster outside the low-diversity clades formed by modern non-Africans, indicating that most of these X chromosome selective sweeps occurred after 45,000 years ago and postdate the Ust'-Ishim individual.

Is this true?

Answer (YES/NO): NO